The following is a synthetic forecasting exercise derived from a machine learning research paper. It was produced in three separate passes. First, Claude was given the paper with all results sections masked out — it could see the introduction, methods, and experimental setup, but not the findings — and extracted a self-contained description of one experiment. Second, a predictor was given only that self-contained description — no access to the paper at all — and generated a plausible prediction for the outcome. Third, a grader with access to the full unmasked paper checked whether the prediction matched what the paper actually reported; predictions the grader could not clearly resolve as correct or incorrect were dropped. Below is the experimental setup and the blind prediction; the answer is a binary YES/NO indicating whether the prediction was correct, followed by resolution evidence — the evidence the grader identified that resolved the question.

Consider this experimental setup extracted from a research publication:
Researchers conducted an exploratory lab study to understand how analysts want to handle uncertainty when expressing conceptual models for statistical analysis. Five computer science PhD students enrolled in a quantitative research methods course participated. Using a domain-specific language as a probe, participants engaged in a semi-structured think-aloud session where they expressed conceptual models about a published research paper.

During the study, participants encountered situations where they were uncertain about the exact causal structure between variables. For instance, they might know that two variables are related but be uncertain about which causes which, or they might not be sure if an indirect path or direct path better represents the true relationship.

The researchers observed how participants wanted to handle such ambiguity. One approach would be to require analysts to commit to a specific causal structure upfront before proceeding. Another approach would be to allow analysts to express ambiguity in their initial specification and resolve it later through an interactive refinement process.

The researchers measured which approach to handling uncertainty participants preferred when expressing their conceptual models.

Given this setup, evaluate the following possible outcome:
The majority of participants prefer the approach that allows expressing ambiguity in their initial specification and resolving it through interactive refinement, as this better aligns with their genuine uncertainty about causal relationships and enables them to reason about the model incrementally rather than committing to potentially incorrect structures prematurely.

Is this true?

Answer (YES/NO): YES